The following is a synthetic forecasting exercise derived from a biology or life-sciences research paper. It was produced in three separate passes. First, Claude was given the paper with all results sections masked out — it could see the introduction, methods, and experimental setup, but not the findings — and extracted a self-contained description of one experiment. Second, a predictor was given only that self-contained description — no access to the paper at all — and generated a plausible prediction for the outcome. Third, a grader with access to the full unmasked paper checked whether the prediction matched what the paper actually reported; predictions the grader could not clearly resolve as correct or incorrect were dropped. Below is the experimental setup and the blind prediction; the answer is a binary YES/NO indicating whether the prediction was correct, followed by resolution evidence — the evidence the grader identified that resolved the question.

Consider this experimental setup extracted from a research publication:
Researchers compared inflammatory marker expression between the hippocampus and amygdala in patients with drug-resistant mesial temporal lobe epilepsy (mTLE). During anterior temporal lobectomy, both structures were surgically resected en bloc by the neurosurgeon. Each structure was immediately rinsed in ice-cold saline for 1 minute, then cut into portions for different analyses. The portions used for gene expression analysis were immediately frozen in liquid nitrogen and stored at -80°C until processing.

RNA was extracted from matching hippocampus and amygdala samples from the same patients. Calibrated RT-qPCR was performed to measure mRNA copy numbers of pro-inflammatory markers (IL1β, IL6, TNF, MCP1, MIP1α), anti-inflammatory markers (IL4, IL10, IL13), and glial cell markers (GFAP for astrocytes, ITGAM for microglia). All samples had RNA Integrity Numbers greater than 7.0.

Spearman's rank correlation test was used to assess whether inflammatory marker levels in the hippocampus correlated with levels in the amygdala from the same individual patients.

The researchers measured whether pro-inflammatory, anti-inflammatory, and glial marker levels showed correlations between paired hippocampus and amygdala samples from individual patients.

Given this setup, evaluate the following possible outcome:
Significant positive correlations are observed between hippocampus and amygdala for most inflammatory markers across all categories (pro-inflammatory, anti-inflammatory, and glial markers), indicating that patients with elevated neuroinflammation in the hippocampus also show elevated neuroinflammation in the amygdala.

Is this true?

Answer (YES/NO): NO